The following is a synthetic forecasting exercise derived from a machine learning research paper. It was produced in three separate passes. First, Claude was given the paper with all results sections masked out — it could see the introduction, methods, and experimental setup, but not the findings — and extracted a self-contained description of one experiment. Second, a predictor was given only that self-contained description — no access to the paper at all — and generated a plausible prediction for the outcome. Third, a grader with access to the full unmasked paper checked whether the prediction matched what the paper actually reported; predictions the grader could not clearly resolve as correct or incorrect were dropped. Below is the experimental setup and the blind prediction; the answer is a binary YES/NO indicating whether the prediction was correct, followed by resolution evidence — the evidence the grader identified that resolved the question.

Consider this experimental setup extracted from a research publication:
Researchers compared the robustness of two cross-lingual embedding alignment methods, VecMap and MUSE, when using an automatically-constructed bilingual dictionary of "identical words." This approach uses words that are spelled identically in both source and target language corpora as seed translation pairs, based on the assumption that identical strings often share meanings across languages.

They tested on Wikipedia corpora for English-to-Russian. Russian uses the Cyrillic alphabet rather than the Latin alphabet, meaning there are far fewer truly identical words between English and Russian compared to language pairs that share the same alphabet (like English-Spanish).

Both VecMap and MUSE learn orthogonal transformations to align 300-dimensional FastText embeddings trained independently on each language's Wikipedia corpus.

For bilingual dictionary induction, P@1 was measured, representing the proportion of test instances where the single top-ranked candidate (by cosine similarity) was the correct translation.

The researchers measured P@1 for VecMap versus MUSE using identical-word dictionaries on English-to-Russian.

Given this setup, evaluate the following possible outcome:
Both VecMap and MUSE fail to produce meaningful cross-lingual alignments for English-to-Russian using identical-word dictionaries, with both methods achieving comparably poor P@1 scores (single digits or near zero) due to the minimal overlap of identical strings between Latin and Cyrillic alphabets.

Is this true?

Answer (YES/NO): NO